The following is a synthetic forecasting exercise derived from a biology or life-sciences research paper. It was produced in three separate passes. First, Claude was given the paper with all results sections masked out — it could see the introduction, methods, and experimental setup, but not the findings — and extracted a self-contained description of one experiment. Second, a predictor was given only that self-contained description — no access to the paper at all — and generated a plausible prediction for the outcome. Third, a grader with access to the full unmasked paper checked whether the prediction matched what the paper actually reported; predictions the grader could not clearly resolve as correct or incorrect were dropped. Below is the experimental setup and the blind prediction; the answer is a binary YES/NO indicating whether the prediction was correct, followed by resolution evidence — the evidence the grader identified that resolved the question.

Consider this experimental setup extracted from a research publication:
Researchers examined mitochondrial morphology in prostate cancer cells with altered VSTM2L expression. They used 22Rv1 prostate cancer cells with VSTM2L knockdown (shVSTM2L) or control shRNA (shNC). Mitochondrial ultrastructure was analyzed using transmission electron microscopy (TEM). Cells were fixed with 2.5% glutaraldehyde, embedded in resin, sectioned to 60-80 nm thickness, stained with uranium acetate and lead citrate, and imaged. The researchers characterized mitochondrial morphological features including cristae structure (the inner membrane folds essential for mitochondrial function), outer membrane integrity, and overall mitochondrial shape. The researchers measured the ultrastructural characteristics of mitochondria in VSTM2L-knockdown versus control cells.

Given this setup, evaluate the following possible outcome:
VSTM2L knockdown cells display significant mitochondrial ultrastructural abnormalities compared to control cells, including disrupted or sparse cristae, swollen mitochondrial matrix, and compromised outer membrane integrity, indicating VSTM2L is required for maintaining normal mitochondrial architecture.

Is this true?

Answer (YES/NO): NO